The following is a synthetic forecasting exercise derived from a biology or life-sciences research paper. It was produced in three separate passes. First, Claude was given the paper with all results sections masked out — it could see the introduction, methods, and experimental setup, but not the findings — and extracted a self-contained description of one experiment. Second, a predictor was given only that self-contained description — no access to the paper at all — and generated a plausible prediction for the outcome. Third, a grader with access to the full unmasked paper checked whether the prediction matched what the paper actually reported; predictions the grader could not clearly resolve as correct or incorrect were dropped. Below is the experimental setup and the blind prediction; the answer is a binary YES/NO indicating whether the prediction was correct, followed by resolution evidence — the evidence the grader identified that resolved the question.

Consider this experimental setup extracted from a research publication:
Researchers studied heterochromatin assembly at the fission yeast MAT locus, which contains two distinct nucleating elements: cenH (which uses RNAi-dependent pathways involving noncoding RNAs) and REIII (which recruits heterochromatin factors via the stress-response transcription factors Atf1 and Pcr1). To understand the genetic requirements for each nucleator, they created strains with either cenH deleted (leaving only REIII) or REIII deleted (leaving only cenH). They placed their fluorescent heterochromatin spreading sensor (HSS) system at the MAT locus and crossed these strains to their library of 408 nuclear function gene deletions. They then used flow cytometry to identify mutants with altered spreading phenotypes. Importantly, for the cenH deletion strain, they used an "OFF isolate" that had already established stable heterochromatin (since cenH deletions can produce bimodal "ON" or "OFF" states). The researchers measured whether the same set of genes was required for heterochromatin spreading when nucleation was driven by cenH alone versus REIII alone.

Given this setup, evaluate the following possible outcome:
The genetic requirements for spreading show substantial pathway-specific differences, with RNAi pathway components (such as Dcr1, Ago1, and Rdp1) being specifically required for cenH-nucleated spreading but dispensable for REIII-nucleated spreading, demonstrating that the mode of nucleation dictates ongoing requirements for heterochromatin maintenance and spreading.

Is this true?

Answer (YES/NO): NO